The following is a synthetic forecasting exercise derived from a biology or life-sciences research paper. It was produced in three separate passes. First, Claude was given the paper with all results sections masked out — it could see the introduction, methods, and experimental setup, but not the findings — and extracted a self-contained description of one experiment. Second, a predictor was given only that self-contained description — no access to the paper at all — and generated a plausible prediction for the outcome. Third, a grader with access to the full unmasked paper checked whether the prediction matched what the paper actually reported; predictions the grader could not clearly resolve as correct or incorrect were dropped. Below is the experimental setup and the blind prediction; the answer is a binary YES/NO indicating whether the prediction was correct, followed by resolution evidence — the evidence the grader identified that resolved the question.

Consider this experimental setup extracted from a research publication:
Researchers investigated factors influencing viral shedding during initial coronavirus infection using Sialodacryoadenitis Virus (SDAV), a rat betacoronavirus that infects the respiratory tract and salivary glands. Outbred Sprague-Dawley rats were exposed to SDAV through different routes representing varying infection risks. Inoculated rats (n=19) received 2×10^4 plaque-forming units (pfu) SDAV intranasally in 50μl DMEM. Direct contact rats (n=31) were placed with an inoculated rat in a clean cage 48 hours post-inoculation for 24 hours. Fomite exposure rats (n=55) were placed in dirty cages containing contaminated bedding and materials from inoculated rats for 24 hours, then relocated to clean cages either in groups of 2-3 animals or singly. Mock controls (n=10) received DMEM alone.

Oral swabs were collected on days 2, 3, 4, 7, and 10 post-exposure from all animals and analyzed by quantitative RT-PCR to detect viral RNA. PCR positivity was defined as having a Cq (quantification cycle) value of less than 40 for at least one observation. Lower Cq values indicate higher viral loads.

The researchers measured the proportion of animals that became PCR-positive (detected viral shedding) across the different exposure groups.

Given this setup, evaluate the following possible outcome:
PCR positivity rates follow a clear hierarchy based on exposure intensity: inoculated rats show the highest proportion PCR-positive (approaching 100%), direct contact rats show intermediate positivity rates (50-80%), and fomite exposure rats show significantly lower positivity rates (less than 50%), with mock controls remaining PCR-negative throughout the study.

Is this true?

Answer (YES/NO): NO